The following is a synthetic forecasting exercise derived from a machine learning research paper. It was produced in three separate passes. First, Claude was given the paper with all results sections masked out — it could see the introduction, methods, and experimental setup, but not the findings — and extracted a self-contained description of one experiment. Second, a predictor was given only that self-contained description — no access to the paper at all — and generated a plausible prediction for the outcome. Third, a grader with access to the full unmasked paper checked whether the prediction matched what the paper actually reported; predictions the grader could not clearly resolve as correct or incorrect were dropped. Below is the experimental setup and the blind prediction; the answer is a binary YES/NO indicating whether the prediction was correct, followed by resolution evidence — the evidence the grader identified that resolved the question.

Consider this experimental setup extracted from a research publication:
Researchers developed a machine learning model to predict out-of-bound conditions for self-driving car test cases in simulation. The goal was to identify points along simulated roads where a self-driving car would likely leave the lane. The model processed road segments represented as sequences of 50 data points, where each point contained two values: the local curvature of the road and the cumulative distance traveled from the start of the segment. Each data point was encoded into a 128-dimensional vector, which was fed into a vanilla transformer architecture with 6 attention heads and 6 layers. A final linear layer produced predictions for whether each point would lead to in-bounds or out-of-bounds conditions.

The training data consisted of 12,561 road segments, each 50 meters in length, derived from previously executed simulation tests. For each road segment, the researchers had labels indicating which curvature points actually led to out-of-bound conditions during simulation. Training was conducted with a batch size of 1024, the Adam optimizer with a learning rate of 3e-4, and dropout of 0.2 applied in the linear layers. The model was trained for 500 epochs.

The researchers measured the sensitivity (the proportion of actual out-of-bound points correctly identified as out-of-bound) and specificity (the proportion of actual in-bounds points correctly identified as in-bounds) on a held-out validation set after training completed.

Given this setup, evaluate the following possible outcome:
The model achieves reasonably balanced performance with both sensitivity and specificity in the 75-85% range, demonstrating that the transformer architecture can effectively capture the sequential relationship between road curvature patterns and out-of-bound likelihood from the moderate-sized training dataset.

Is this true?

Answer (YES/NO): NO